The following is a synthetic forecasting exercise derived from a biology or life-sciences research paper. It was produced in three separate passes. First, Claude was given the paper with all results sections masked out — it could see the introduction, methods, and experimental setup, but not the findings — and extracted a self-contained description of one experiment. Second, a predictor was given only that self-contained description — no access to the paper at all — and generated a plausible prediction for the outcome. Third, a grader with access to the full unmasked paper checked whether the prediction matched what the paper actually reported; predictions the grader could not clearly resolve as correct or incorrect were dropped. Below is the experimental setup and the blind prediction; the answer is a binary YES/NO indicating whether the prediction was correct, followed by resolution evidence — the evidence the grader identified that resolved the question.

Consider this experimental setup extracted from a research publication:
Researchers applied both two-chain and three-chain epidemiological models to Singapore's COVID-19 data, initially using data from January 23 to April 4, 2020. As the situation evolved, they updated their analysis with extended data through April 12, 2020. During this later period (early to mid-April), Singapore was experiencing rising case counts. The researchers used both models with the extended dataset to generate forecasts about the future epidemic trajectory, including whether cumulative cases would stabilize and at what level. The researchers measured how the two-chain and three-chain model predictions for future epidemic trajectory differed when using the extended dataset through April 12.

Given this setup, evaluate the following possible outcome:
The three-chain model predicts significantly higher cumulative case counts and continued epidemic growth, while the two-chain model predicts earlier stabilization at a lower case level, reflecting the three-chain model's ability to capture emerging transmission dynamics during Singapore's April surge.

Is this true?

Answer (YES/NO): NO